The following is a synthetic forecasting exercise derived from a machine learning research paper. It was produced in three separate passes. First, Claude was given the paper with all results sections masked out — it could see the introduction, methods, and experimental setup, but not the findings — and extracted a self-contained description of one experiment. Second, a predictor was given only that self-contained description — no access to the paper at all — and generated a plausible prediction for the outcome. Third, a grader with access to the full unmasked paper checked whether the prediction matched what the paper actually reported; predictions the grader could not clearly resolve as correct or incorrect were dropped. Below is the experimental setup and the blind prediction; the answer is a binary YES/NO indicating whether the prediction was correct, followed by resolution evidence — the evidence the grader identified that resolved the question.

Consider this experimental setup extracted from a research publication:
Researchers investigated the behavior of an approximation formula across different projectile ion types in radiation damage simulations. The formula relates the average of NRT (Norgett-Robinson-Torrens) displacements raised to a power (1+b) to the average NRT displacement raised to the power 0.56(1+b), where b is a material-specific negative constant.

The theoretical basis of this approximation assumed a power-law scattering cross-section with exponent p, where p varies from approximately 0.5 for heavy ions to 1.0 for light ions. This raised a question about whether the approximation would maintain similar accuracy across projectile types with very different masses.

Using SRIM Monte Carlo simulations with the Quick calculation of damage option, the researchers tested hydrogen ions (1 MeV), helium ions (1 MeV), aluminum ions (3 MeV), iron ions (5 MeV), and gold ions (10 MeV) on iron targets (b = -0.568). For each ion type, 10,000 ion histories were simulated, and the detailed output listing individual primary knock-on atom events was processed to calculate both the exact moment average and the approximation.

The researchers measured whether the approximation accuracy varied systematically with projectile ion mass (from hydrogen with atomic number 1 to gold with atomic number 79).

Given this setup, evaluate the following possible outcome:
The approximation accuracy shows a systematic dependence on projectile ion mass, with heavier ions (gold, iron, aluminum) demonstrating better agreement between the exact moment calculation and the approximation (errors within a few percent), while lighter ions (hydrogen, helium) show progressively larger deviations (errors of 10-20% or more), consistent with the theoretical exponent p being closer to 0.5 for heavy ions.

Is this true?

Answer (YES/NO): NO